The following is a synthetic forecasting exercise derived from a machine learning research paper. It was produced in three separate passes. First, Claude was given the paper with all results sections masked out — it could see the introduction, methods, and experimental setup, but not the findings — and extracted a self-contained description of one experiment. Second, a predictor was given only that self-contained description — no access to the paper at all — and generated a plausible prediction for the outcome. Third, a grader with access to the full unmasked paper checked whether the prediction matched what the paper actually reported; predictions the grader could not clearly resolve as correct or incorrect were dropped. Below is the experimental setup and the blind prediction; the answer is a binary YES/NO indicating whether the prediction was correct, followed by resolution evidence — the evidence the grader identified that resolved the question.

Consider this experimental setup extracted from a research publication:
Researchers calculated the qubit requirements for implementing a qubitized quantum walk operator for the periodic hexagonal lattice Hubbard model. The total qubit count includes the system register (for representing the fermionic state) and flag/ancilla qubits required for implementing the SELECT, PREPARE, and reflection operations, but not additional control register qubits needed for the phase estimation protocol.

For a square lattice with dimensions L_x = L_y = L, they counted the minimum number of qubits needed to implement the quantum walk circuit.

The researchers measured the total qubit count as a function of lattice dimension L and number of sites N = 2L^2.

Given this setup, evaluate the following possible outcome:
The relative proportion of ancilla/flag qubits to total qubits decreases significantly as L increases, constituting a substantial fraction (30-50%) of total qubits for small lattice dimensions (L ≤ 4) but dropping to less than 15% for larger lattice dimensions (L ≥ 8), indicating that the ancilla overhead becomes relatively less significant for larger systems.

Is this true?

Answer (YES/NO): NO